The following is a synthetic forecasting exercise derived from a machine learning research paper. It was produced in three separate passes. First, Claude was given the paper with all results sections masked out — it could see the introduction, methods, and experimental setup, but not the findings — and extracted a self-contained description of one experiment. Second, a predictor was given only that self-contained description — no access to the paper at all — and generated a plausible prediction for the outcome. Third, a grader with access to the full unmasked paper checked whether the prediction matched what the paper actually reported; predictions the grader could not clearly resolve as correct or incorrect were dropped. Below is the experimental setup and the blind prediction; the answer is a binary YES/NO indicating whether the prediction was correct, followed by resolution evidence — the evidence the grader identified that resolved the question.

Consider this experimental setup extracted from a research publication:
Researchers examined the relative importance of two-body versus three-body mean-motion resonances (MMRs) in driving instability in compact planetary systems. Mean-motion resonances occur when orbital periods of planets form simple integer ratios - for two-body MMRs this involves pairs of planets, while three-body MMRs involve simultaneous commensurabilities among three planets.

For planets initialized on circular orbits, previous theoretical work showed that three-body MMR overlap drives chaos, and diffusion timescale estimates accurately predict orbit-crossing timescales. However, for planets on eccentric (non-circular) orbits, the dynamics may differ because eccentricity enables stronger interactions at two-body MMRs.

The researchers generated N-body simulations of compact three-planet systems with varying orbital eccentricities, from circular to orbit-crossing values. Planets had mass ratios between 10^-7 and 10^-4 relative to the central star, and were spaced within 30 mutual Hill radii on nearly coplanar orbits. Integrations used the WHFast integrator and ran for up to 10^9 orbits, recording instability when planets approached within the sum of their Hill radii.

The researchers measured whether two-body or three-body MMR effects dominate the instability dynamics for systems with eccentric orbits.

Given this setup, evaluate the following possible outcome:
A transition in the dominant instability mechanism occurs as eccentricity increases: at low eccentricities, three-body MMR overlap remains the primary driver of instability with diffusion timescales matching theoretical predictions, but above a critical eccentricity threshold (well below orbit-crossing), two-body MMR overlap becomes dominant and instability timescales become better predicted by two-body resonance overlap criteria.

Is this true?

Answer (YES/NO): NO